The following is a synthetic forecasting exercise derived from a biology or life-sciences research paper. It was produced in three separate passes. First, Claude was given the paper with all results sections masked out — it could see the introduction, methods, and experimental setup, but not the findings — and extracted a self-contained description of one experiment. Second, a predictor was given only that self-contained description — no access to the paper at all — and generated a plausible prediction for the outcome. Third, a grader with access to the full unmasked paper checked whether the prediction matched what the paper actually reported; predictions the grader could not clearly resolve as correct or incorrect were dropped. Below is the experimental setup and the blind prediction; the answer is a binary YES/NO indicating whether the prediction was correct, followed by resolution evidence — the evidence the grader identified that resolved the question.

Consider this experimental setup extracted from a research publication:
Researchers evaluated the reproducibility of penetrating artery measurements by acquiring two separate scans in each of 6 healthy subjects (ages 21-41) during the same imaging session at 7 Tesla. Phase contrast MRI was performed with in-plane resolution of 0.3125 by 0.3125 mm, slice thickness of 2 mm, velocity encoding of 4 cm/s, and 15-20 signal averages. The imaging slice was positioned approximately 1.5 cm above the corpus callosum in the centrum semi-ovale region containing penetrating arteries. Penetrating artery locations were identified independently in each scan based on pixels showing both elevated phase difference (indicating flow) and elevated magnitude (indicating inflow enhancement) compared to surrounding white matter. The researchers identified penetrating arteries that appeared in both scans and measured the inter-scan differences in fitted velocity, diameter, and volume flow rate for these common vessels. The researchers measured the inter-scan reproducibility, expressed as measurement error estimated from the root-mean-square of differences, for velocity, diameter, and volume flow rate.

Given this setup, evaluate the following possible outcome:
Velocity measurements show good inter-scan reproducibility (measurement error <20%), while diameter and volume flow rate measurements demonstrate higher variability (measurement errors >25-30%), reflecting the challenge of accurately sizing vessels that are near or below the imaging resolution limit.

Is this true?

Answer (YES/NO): NO